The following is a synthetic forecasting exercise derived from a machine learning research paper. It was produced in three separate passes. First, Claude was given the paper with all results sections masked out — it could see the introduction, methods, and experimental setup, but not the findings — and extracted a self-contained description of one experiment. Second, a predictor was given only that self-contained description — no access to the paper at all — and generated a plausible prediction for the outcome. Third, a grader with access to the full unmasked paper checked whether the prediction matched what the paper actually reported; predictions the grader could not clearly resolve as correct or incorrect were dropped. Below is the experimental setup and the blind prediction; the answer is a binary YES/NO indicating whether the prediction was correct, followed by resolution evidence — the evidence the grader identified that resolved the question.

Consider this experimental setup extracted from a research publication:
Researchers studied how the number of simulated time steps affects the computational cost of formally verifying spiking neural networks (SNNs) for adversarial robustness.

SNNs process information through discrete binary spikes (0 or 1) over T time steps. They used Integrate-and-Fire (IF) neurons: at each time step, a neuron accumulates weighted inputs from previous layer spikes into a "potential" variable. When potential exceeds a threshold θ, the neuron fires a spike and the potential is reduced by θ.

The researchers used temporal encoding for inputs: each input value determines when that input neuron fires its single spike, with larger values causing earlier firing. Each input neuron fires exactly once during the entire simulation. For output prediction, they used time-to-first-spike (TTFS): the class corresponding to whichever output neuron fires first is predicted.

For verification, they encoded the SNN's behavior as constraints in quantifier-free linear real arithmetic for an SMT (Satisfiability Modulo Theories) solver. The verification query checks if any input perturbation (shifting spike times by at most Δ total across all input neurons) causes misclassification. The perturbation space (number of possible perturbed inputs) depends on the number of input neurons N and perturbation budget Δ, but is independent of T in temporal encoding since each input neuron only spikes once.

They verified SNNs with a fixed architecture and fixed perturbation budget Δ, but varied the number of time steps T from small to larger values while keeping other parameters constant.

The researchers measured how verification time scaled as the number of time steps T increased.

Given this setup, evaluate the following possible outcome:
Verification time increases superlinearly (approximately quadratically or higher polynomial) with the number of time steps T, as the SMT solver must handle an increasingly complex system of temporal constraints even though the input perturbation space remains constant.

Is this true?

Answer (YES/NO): NO